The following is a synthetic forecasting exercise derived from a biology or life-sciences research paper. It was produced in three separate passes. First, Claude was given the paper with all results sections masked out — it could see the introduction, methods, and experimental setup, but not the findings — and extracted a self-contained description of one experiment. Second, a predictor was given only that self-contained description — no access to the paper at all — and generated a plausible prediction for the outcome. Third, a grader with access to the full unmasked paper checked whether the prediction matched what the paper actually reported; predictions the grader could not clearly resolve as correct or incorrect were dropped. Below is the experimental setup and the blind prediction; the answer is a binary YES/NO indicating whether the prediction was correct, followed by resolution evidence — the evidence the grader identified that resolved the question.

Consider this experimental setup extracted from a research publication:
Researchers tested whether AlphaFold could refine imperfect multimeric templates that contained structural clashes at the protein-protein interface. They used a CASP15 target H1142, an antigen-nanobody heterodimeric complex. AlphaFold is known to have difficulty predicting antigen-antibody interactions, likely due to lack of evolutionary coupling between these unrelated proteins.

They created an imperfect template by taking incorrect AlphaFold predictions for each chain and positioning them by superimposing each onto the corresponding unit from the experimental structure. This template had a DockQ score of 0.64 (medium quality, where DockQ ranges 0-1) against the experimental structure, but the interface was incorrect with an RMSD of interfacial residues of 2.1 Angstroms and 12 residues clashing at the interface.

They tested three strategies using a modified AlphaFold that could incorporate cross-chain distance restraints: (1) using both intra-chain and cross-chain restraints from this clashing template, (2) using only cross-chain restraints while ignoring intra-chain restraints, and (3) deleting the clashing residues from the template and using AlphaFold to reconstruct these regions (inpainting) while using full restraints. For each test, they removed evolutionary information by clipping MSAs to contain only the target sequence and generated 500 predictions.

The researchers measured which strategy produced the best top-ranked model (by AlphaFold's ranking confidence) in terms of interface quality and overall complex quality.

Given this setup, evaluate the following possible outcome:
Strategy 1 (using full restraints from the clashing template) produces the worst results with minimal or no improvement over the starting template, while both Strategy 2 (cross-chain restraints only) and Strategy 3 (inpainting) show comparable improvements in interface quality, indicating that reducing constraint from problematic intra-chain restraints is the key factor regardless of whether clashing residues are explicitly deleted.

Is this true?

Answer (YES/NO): NO